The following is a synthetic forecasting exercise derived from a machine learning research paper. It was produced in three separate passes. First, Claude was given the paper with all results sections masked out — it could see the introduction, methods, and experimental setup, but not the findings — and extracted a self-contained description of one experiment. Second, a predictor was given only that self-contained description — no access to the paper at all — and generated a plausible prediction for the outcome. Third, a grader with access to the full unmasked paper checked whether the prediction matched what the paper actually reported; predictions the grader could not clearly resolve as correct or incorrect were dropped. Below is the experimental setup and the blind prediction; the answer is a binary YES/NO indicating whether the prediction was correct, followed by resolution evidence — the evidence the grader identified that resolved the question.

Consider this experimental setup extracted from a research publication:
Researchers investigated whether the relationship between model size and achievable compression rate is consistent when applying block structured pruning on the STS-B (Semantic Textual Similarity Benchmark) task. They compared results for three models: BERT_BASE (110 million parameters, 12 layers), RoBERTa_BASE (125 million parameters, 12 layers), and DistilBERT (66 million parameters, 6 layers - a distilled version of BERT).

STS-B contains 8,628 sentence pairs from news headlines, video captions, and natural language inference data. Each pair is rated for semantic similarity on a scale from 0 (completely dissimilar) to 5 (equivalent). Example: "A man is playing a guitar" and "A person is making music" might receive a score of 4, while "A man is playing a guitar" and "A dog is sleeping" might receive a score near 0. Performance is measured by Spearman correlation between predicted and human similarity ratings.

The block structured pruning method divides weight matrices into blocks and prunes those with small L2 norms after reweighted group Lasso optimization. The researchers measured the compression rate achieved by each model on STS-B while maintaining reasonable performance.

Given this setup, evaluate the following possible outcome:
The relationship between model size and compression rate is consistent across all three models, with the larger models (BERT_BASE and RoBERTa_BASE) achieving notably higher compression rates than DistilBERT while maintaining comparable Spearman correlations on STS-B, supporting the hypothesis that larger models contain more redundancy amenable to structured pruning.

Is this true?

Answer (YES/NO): NO